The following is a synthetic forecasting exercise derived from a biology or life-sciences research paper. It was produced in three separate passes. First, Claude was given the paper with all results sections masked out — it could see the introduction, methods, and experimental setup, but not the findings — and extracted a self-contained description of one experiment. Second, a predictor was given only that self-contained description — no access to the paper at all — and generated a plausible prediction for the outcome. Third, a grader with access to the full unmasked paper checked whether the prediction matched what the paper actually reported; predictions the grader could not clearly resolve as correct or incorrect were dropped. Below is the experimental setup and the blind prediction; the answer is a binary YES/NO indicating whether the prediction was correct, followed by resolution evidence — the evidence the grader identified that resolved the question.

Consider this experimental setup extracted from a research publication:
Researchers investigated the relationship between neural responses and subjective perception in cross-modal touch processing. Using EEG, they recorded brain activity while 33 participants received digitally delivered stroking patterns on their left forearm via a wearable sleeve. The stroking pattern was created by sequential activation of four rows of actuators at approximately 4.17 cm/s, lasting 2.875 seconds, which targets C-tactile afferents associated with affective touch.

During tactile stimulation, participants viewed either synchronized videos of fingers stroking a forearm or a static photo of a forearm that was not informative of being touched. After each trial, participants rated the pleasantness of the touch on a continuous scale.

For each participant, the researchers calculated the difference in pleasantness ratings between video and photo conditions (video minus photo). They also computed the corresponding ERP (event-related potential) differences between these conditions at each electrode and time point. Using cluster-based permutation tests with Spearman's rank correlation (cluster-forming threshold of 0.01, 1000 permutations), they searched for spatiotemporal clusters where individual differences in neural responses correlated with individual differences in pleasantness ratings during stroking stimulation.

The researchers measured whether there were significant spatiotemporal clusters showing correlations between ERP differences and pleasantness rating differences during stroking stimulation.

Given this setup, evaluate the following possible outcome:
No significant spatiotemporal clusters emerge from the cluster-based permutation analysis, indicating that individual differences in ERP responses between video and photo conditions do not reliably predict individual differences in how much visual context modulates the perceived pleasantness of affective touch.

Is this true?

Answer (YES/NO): YES